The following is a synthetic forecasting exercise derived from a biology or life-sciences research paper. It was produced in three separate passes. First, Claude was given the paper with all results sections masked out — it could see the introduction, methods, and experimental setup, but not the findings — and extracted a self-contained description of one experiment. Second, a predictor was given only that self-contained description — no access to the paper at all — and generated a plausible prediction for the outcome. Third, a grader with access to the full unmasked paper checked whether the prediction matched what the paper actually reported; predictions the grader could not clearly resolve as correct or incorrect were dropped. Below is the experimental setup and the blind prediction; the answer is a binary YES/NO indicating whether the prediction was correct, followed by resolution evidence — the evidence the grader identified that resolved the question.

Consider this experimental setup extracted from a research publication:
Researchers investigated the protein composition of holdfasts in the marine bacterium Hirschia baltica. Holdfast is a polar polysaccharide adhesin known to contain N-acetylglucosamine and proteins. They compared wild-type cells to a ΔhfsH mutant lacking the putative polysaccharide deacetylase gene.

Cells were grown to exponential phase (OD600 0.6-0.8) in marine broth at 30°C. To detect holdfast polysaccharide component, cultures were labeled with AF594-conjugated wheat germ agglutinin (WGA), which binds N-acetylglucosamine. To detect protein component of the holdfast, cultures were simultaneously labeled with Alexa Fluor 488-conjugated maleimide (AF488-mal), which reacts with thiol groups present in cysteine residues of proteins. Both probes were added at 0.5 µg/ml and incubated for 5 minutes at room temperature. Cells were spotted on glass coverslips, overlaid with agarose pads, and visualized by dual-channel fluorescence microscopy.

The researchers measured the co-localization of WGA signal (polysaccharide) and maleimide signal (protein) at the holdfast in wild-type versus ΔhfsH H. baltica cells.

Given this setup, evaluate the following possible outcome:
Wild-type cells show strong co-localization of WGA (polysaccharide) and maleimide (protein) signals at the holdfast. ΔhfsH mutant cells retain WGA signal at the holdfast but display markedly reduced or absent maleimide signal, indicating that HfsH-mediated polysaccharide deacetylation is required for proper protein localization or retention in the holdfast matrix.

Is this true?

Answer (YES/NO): NO